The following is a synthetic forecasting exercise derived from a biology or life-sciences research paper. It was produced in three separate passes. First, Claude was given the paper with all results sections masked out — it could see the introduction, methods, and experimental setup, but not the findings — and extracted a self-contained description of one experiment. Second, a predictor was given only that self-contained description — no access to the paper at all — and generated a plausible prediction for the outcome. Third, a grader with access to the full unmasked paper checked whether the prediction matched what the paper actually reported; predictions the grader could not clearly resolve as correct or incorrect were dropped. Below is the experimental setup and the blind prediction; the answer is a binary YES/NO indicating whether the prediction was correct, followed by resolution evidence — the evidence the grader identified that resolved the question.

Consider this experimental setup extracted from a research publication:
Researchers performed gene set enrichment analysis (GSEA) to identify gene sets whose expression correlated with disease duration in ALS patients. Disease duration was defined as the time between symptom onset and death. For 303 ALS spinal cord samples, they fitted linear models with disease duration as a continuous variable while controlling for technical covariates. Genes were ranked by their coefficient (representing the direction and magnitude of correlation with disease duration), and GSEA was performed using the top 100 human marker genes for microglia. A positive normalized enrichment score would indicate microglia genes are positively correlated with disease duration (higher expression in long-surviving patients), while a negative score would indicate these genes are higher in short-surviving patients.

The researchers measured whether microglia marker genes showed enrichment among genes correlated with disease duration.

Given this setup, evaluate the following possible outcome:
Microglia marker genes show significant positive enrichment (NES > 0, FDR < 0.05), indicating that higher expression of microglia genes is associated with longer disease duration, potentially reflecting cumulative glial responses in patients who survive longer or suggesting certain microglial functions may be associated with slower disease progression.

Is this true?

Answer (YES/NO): NO